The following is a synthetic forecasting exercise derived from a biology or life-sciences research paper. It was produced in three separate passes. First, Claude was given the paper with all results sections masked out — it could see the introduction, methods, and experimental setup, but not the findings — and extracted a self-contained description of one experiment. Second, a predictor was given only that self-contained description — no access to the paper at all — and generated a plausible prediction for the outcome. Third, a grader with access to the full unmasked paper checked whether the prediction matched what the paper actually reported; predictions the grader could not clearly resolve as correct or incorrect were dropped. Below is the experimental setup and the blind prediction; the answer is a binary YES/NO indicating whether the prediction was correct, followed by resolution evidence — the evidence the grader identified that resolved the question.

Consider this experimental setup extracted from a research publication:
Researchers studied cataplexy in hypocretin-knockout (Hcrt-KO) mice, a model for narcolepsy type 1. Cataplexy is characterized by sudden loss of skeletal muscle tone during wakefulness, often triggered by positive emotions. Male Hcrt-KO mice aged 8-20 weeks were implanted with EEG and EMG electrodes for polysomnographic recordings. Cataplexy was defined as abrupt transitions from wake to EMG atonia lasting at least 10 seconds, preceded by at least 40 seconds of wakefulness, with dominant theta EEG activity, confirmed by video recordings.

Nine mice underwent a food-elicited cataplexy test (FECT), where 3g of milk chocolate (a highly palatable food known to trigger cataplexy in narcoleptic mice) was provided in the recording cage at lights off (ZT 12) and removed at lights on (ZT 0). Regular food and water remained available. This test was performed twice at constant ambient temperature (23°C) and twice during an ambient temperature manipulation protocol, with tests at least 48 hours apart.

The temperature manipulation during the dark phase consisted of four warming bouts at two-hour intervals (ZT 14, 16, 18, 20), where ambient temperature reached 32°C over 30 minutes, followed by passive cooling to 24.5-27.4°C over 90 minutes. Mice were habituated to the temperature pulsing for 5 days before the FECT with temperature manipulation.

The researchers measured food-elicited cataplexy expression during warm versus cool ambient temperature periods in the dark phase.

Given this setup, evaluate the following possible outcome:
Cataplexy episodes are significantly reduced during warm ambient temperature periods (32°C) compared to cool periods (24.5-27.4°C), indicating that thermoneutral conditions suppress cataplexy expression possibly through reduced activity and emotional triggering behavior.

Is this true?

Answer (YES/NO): NO